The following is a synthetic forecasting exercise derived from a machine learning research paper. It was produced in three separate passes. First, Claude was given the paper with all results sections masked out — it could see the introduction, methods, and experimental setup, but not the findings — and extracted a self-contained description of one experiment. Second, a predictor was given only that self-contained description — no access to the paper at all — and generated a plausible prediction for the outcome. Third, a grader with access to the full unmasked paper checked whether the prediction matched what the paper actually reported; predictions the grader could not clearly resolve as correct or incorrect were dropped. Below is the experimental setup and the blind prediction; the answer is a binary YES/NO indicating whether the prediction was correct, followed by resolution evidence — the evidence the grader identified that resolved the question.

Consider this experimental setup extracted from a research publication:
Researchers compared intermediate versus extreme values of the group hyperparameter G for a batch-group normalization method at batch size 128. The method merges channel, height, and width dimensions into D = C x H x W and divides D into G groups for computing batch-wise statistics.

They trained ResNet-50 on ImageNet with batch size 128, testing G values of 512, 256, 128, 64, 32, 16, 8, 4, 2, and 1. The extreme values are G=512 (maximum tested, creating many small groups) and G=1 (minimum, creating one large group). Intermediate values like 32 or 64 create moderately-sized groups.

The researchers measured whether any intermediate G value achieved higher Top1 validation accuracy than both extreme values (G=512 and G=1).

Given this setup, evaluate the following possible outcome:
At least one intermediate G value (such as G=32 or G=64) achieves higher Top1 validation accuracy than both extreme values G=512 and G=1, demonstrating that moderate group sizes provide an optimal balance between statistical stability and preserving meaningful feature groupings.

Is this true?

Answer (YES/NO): NO